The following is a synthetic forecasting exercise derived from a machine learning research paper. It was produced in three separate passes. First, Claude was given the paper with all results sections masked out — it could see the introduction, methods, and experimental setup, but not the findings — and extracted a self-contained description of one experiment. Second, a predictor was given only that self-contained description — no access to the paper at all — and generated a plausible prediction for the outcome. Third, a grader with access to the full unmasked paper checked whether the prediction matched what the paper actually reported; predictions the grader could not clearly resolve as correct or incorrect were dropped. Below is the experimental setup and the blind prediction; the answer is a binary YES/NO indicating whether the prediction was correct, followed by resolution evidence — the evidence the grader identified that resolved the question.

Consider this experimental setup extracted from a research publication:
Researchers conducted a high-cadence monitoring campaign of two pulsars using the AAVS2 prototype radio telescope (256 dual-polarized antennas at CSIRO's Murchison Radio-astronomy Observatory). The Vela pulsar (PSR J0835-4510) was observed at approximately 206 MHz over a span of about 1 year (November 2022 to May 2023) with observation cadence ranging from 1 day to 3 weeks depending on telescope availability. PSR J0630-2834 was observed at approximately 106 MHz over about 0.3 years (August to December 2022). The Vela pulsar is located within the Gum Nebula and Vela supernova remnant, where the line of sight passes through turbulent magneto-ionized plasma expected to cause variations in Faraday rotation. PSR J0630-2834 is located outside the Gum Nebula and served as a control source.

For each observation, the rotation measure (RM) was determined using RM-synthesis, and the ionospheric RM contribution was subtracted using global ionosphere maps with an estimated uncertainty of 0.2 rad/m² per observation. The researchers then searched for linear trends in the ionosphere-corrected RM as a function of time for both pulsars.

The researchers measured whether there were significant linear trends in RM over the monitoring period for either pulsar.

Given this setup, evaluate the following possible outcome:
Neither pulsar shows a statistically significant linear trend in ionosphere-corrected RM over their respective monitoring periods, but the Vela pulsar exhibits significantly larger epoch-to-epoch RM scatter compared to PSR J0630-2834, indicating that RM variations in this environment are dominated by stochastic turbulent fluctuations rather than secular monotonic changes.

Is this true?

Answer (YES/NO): NO